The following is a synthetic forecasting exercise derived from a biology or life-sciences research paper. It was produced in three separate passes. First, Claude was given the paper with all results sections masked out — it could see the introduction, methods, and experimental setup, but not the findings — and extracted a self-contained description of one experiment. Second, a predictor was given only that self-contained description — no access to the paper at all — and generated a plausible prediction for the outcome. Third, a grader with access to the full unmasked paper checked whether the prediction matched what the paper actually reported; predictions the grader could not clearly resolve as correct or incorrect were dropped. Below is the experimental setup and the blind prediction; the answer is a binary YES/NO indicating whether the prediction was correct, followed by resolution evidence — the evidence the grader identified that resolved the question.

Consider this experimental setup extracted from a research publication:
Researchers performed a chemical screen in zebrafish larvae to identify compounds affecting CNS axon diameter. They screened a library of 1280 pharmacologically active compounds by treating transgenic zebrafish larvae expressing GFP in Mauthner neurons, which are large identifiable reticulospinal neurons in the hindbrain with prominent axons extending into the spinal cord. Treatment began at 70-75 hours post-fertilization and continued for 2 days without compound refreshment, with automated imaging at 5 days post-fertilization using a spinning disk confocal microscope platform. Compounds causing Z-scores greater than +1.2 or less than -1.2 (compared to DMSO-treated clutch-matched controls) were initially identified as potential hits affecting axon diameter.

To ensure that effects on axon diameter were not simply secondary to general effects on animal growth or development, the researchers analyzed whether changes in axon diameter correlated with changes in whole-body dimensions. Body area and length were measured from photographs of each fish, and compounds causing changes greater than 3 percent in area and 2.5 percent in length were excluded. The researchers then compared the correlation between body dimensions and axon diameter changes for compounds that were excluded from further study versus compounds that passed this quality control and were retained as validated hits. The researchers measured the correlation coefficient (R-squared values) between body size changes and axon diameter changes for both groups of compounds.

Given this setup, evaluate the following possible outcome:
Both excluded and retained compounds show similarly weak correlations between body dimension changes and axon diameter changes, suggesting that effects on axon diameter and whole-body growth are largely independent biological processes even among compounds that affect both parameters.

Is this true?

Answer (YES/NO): NO